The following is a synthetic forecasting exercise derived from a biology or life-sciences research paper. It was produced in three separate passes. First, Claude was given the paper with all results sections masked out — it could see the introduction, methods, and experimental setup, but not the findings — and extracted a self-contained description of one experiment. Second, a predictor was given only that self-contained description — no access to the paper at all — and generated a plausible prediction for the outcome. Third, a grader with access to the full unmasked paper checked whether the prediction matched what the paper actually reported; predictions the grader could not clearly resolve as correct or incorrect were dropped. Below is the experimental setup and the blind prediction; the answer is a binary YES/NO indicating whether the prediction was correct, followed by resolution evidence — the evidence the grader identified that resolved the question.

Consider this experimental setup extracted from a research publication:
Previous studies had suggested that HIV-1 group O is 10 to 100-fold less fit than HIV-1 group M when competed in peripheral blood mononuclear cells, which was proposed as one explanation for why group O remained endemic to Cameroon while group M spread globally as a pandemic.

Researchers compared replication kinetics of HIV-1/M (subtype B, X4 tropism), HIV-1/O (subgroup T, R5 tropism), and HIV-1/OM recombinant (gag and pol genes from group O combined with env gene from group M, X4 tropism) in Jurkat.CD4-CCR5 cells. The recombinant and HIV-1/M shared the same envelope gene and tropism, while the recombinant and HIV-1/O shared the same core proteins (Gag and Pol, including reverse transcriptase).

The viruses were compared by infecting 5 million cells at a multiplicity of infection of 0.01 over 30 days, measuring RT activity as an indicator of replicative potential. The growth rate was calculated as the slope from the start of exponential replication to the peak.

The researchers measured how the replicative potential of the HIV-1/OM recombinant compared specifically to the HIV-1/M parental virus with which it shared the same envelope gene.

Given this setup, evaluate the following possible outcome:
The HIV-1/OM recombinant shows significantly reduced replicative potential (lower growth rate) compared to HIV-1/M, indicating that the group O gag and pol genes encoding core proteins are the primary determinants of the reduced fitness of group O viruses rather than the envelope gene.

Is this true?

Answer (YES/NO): YES